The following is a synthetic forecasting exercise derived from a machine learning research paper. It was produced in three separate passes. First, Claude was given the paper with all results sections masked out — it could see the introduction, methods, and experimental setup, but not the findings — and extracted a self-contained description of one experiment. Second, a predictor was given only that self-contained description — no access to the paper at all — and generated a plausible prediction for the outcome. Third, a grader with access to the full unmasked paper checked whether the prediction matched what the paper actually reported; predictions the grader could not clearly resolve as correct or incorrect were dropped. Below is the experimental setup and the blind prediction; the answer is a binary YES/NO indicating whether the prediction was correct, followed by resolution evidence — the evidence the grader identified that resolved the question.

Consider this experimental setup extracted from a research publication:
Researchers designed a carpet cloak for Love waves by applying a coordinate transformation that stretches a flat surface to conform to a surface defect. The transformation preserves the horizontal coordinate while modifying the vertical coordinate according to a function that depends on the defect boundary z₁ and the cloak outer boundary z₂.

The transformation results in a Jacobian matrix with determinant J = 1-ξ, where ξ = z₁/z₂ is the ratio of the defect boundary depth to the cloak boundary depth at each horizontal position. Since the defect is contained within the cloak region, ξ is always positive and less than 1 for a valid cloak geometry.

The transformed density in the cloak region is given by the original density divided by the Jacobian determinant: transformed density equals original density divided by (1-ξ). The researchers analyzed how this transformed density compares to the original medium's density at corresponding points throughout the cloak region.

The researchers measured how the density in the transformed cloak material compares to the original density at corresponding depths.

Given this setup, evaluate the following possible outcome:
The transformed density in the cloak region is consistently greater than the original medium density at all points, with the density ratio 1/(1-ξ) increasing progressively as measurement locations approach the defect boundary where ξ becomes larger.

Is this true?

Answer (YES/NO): NO